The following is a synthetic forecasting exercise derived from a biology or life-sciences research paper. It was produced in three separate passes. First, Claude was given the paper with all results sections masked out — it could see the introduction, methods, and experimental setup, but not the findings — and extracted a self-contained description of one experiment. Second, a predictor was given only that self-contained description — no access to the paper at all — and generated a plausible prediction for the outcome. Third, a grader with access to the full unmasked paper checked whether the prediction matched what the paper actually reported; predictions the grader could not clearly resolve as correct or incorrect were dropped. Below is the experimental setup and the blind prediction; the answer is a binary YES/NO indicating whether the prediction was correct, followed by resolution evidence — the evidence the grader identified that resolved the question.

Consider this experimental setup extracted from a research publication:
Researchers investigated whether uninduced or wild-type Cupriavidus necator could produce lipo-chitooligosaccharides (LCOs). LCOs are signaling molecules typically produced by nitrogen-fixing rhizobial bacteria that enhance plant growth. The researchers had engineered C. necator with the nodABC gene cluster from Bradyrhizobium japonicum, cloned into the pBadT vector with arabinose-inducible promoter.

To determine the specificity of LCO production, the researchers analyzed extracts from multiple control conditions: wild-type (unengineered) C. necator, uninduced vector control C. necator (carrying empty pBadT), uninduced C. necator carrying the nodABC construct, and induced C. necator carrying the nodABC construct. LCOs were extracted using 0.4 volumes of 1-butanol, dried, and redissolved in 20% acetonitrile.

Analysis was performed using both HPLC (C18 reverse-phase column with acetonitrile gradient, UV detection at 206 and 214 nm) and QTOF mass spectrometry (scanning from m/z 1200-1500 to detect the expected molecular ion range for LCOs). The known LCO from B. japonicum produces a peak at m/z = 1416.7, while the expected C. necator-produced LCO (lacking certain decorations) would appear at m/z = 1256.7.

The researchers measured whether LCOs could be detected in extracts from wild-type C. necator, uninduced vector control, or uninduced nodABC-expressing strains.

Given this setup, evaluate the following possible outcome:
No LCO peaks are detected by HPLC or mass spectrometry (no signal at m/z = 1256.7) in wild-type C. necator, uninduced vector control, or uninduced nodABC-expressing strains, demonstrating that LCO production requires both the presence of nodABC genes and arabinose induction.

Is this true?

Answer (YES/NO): YES